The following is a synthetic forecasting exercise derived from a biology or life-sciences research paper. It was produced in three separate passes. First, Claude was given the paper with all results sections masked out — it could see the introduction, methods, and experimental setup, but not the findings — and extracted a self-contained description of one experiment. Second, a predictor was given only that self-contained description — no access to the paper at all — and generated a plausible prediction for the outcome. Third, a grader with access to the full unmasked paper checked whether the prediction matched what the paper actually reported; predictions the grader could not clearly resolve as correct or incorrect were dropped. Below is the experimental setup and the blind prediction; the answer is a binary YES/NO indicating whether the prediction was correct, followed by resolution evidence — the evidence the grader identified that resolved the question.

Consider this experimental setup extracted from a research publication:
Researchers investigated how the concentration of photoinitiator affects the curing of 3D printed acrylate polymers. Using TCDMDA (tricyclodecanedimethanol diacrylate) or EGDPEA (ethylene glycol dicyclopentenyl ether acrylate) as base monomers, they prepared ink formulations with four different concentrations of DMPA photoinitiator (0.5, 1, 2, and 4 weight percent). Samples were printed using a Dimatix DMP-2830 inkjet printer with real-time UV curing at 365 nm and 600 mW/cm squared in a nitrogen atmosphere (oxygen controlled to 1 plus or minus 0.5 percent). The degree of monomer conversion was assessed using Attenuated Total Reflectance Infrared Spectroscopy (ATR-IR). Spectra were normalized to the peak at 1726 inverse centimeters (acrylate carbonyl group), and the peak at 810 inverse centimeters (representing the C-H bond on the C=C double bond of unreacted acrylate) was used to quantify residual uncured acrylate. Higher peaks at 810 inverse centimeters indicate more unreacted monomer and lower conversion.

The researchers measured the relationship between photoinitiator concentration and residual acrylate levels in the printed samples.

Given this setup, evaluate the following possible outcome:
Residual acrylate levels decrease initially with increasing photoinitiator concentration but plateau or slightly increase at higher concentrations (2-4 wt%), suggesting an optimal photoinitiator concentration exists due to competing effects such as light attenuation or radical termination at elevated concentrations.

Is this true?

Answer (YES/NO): NO